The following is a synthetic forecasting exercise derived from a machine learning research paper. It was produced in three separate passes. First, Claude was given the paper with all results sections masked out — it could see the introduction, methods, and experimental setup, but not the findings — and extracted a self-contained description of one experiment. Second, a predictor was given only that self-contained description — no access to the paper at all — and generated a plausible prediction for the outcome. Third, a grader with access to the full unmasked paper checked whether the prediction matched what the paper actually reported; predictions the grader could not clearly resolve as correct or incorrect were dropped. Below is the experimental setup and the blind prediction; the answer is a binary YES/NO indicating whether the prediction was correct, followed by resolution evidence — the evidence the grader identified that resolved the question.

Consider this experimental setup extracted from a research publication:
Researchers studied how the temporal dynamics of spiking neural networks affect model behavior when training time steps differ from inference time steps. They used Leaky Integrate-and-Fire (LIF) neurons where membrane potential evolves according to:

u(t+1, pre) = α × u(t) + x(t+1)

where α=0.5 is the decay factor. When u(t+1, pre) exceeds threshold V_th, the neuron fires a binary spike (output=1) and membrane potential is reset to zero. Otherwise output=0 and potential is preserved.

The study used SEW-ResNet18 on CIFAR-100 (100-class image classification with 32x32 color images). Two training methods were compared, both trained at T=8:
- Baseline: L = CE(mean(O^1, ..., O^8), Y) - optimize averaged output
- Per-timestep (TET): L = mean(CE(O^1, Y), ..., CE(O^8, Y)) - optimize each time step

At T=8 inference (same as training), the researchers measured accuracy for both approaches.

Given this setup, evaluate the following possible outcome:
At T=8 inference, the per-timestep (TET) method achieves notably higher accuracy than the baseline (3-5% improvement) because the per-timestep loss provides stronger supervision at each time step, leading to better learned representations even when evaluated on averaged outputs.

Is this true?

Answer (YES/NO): NO